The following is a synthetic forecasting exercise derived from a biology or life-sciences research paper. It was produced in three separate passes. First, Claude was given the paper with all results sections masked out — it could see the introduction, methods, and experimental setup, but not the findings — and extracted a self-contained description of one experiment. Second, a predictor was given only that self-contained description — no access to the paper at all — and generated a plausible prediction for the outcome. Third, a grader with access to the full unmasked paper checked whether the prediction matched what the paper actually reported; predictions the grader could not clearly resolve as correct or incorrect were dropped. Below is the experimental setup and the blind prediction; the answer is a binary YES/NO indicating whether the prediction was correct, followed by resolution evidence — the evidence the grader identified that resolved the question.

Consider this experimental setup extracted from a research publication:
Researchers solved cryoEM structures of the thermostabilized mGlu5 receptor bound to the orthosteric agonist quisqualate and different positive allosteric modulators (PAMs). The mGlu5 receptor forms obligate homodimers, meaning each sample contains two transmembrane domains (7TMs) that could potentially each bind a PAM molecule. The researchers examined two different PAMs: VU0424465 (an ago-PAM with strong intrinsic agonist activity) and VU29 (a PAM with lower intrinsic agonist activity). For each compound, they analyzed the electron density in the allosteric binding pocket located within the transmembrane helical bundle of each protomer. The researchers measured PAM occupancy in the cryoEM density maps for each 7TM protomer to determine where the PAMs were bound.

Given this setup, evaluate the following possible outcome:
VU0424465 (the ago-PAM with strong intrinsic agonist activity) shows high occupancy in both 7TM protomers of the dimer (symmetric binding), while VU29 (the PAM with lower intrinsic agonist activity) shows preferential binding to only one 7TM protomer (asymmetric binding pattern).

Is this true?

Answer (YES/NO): YES